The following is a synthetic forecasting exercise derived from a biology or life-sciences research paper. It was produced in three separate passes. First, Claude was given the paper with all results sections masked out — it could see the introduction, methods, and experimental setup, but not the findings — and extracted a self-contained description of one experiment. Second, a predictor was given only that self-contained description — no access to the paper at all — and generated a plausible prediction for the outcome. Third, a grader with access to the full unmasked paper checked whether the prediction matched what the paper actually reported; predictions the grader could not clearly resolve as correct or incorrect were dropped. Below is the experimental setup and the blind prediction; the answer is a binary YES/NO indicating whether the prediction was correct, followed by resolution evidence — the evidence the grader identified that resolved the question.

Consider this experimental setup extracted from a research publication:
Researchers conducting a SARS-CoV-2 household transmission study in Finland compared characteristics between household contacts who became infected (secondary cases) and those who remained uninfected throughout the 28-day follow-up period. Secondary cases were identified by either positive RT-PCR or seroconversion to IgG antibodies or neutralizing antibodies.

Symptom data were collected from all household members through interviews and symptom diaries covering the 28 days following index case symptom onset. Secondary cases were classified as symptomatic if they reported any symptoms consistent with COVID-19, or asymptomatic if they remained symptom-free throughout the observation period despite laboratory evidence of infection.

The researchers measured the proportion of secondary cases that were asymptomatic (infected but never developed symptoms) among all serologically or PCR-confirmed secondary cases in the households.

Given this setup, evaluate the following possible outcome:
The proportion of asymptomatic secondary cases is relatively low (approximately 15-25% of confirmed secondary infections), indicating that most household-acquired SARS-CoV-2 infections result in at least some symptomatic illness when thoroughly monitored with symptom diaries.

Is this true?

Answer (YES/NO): NO